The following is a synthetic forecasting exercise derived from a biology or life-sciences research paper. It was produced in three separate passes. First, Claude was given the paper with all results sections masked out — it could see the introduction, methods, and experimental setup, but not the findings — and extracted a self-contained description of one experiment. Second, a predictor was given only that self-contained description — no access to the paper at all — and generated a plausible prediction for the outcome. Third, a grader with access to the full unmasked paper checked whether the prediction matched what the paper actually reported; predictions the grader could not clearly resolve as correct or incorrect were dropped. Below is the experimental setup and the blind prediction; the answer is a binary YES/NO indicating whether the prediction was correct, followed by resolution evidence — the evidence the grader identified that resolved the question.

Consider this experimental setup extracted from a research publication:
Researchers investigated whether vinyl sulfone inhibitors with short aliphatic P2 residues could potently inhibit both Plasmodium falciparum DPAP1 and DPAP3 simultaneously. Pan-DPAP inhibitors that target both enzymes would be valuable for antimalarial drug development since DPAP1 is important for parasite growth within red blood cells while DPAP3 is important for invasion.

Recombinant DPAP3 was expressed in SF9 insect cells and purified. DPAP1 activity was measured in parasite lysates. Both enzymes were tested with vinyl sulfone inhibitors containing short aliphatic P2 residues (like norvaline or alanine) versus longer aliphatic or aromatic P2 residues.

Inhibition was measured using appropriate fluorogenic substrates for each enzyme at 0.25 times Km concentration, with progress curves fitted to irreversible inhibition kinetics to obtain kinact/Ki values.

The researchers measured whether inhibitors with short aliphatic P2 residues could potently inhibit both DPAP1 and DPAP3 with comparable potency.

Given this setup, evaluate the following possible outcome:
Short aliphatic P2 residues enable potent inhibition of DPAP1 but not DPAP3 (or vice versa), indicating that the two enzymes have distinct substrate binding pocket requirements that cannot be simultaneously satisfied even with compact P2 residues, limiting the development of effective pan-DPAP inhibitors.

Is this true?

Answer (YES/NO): NO